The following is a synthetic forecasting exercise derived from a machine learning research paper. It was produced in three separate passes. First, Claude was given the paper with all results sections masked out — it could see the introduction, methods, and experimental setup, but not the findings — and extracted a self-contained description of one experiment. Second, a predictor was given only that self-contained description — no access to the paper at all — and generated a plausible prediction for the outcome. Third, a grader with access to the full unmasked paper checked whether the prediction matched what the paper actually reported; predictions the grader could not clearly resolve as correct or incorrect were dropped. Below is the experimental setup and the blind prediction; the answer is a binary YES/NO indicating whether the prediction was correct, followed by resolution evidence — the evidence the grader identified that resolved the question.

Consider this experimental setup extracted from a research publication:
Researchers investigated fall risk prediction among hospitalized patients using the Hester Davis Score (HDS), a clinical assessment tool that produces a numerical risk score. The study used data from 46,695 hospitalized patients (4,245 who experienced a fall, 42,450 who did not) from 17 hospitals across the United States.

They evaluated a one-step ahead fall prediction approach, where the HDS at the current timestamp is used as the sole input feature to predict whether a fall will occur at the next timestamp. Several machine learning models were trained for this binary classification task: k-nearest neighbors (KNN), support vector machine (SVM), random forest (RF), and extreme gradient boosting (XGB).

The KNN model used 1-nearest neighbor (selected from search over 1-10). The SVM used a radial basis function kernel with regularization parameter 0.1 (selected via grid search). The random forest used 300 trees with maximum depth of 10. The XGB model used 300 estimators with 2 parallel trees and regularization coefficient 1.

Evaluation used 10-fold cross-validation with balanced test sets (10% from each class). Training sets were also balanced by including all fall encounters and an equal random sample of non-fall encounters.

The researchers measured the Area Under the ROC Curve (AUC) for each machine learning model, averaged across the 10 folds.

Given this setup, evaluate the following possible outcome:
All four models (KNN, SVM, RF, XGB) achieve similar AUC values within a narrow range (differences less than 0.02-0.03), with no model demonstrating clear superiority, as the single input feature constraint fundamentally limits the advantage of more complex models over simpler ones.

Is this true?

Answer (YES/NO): NO